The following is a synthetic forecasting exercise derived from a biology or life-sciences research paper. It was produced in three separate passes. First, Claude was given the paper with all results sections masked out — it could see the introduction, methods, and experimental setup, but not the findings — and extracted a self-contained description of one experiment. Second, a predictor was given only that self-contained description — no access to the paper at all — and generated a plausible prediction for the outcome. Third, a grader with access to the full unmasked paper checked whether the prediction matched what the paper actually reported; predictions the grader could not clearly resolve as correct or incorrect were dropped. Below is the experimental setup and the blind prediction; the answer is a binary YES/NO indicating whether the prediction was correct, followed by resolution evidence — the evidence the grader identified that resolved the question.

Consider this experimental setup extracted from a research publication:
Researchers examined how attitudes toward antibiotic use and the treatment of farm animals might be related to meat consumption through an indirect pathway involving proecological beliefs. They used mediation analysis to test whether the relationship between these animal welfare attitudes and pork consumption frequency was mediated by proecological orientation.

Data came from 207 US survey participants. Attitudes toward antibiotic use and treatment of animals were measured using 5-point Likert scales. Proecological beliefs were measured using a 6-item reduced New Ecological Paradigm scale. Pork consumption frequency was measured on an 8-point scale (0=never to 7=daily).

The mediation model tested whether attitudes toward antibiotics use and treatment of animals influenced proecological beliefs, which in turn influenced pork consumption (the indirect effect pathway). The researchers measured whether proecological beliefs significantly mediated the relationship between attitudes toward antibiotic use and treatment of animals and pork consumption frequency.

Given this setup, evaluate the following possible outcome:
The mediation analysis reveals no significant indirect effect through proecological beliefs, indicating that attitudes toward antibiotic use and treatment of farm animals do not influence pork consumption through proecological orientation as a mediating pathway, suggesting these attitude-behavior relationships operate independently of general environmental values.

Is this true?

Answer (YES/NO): NO